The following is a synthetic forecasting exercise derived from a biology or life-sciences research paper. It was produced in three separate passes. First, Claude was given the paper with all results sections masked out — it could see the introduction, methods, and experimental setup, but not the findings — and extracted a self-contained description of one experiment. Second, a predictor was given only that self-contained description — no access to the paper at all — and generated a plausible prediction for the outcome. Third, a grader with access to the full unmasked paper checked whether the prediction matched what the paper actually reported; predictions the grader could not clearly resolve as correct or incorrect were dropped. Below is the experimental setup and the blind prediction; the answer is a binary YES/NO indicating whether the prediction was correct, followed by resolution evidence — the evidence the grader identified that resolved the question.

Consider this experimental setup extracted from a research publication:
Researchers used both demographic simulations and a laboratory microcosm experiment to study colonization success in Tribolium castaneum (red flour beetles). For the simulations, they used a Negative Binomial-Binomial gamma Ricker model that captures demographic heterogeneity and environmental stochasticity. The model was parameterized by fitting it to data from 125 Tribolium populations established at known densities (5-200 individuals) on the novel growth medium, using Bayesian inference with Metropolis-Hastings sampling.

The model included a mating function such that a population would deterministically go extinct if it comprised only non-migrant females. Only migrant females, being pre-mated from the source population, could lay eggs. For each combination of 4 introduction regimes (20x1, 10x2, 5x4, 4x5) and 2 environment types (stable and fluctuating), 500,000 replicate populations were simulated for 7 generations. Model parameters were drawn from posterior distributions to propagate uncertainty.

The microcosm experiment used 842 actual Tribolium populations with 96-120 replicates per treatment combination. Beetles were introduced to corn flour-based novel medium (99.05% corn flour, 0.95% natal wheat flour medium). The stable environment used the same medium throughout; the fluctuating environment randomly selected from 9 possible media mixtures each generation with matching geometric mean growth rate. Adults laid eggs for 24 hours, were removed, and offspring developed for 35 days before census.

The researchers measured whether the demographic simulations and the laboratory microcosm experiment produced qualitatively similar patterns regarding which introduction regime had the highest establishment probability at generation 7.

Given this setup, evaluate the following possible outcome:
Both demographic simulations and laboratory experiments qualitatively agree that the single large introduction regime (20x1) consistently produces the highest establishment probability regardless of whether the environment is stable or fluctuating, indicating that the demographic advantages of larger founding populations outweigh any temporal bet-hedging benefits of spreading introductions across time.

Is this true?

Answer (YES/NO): NO